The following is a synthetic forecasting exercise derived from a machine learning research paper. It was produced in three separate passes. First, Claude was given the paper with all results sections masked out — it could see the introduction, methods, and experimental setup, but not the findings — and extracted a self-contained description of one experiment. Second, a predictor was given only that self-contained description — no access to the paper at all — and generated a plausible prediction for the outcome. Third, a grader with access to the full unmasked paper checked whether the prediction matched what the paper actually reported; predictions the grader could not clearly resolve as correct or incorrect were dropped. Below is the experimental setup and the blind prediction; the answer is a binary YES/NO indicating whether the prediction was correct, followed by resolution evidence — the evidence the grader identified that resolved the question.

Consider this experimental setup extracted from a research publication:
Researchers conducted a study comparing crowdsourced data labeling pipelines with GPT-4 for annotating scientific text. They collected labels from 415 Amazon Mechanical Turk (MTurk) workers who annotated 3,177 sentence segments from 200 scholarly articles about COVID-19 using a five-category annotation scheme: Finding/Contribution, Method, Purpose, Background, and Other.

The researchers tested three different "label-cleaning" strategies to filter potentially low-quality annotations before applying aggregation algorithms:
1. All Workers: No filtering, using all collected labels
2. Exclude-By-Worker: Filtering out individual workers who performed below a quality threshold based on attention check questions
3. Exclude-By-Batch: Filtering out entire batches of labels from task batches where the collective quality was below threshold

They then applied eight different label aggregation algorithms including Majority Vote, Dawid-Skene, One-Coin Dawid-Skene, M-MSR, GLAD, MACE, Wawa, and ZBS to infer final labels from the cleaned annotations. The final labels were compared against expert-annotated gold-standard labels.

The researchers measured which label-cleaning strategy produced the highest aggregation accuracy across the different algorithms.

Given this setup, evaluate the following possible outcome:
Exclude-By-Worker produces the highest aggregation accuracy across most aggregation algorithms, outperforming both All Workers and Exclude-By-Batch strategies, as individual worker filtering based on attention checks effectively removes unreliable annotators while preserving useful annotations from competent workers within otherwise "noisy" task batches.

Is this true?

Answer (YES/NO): YES